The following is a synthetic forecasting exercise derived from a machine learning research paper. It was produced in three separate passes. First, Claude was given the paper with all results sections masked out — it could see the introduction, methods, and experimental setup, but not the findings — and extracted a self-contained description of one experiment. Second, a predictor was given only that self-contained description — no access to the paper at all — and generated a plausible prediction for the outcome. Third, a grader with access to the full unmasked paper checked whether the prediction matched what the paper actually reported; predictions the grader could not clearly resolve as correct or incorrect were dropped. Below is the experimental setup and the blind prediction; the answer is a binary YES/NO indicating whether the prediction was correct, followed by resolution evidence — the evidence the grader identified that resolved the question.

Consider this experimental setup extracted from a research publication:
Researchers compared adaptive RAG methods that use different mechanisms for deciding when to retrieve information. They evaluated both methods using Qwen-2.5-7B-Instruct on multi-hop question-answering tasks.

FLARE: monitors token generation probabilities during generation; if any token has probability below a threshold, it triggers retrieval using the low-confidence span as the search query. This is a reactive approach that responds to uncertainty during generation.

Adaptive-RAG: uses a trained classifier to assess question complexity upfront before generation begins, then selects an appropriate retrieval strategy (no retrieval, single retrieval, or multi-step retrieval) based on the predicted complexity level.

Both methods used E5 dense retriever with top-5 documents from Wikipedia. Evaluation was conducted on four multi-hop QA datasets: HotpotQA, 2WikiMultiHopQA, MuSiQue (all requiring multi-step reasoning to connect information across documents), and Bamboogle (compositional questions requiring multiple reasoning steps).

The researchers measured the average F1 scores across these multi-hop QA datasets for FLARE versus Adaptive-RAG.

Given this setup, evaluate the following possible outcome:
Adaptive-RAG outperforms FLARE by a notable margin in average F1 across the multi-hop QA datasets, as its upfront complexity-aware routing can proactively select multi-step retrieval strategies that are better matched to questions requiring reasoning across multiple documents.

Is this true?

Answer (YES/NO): YES